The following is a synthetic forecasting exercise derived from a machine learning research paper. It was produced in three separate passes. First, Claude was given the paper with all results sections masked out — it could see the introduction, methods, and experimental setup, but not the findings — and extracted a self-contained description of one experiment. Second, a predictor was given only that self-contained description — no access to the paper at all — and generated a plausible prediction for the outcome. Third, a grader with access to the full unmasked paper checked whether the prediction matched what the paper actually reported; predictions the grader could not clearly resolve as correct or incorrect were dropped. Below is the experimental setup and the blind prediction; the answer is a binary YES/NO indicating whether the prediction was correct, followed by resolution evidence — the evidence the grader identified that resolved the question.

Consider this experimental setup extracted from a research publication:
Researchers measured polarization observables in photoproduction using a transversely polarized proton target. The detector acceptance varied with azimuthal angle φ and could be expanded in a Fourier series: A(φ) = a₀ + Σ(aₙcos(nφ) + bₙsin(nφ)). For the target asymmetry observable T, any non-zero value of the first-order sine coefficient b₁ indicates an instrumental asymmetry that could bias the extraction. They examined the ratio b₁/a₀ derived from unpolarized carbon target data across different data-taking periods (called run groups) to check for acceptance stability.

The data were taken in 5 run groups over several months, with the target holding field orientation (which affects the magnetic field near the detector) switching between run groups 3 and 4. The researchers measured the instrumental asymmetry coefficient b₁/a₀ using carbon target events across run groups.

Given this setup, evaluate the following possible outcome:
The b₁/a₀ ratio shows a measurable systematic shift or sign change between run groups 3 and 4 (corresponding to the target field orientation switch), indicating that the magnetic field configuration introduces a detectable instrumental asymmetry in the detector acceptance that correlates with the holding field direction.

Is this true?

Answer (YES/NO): YES